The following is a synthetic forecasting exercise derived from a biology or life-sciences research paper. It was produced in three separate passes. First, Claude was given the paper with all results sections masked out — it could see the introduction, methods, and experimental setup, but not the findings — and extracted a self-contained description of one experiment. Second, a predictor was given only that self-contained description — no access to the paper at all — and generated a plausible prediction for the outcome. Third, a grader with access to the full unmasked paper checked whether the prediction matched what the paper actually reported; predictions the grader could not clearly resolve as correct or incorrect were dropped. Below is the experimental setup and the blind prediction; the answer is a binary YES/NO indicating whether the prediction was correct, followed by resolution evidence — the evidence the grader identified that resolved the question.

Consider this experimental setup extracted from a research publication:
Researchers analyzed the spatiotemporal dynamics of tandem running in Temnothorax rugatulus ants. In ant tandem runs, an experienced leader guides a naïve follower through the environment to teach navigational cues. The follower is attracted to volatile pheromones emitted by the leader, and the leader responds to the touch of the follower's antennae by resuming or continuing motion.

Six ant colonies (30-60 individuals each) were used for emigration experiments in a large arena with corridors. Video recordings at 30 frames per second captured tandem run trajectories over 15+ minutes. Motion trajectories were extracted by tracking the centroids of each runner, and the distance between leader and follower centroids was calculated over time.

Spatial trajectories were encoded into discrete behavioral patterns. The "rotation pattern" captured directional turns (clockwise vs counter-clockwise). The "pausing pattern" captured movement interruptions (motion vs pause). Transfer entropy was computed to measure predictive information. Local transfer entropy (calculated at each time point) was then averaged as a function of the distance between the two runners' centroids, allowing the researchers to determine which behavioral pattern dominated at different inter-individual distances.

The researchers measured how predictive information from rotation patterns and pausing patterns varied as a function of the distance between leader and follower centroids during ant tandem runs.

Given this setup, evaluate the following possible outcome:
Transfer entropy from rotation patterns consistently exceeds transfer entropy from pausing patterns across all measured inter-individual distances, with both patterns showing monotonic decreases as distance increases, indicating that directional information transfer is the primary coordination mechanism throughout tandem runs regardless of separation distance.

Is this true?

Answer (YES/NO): NO